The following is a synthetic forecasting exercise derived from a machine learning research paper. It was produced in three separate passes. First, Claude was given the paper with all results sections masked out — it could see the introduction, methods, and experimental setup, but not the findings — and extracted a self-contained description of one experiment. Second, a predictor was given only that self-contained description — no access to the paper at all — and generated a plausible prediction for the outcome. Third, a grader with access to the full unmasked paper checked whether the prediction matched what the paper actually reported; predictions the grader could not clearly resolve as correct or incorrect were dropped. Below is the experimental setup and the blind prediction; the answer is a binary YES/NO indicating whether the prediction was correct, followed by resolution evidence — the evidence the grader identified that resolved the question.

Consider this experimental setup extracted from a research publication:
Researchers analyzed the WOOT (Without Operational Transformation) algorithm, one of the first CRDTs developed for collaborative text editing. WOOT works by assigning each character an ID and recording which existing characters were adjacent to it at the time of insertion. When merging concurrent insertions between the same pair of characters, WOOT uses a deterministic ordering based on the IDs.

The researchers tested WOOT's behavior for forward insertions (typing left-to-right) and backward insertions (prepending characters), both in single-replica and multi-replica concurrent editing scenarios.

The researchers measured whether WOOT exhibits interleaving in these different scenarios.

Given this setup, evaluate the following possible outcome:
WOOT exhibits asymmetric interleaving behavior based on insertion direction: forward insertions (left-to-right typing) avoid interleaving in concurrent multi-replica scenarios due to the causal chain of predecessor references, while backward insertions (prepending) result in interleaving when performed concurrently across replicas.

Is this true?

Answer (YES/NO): NO